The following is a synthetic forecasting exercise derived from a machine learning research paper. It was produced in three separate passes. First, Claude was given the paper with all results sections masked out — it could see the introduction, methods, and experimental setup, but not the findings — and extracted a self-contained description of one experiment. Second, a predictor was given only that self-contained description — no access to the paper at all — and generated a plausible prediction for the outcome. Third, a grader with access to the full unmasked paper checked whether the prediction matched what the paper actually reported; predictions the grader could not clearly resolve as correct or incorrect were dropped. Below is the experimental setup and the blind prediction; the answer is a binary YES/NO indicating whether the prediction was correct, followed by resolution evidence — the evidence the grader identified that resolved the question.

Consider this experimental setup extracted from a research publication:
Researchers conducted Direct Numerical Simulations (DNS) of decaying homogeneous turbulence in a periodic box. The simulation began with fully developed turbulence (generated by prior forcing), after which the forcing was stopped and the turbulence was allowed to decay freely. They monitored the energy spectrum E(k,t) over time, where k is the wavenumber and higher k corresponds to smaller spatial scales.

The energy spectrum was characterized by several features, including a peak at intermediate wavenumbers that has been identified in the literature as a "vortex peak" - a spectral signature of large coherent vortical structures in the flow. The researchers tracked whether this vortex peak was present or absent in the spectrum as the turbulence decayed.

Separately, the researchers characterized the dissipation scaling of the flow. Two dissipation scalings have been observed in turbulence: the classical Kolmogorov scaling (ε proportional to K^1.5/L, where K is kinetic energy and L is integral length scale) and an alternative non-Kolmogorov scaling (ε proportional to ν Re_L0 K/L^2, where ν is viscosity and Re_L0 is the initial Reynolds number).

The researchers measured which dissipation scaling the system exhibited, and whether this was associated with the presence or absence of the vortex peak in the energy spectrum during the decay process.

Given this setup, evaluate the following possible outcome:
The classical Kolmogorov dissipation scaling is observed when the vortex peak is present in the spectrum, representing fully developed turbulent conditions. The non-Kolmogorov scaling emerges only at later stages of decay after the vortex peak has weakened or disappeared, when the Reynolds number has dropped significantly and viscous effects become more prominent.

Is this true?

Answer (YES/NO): NO